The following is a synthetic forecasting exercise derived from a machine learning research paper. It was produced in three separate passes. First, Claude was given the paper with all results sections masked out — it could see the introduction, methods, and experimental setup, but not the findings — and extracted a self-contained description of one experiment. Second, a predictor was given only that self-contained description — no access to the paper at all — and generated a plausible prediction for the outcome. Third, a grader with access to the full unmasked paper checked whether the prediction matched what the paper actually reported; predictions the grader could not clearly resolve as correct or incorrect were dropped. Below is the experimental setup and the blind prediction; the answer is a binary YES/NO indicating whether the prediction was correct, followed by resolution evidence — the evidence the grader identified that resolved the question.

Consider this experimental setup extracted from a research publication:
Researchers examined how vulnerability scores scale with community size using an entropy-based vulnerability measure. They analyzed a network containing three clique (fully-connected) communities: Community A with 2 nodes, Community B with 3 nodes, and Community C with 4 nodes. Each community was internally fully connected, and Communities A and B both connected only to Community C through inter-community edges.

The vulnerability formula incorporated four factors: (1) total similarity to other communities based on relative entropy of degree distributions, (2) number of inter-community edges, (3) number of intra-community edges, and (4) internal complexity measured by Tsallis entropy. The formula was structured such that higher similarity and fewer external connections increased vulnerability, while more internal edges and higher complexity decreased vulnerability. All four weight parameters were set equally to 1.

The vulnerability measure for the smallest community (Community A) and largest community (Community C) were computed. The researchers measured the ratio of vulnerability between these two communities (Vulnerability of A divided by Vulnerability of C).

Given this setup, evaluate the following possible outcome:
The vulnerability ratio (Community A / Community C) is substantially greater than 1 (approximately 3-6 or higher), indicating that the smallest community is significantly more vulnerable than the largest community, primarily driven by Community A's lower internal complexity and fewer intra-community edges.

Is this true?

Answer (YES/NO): NO